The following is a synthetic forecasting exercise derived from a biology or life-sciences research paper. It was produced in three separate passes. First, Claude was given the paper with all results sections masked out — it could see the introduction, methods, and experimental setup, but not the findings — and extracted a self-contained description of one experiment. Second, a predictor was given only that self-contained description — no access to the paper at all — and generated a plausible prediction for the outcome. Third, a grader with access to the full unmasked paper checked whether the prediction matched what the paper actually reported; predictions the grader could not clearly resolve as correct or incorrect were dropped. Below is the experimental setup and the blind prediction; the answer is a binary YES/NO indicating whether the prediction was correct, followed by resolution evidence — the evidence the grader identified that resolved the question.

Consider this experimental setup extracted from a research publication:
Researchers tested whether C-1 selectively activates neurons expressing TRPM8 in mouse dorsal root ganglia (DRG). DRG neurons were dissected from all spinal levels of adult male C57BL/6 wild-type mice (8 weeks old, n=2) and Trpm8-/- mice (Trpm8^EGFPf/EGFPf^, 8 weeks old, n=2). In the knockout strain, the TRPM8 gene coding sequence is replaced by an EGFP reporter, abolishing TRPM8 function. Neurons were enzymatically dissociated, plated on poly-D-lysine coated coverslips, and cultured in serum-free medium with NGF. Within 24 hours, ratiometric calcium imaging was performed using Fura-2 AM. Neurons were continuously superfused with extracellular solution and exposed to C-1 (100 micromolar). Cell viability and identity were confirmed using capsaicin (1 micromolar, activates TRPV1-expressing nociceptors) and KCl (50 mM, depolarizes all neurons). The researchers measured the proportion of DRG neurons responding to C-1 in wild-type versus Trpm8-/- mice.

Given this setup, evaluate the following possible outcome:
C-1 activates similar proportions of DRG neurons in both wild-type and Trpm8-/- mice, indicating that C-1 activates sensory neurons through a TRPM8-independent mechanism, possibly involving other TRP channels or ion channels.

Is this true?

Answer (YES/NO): NO